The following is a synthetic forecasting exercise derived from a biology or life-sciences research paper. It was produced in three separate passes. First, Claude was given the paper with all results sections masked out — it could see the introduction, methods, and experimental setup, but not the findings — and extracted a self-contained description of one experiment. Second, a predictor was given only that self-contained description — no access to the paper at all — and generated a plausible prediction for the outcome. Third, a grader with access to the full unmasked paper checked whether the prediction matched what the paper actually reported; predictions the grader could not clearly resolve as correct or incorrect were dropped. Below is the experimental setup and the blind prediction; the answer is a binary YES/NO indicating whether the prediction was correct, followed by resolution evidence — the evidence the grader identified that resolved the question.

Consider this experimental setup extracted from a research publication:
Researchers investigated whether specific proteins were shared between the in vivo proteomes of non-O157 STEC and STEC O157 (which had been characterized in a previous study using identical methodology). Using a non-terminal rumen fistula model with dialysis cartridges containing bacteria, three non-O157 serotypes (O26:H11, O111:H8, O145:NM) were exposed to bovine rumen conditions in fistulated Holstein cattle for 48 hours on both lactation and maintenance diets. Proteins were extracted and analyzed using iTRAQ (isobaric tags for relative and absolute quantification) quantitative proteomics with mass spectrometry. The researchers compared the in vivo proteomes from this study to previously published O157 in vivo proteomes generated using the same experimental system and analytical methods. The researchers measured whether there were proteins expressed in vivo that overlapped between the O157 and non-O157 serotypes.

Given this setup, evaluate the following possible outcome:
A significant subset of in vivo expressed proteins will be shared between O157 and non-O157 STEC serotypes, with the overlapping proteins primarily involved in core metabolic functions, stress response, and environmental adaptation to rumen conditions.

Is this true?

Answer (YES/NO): YES